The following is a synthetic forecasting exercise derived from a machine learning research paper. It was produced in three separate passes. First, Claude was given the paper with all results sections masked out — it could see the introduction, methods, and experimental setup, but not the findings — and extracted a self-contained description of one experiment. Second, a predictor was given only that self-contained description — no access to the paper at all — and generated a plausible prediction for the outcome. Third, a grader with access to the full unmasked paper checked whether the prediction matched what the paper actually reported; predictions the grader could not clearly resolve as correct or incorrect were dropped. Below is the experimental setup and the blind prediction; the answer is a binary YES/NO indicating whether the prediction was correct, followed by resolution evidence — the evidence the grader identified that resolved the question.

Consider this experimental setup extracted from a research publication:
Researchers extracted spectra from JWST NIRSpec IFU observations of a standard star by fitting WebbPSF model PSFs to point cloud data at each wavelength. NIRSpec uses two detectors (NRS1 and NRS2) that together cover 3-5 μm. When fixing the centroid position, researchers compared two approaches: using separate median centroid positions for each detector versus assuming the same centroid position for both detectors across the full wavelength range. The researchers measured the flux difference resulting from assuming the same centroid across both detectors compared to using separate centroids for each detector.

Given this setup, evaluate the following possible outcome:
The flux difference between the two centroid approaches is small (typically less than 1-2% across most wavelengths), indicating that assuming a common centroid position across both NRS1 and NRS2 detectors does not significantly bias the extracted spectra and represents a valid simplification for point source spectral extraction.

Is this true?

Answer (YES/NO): NO